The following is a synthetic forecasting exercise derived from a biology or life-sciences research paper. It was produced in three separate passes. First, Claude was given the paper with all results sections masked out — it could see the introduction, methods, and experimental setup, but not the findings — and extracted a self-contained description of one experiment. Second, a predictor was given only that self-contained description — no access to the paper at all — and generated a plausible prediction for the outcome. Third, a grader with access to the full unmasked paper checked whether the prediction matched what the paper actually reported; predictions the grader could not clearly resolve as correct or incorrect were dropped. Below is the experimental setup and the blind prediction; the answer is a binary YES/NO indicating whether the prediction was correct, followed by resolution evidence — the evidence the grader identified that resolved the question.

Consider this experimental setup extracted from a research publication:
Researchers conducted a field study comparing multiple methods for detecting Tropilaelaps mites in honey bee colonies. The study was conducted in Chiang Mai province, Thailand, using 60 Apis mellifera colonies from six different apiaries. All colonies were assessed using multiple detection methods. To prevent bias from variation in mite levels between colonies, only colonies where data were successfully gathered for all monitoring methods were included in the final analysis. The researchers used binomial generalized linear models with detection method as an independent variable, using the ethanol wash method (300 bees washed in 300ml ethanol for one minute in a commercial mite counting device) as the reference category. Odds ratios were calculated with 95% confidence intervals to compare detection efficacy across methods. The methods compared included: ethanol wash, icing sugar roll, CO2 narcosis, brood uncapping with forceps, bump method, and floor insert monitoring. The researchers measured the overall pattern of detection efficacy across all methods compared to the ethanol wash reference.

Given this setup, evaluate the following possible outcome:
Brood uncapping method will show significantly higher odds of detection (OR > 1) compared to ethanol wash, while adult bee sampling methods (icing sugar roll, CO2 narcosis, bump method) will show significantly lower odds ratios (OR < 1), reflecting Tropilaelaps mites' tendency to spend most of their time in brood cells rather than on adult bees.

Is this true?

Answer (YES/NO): NO